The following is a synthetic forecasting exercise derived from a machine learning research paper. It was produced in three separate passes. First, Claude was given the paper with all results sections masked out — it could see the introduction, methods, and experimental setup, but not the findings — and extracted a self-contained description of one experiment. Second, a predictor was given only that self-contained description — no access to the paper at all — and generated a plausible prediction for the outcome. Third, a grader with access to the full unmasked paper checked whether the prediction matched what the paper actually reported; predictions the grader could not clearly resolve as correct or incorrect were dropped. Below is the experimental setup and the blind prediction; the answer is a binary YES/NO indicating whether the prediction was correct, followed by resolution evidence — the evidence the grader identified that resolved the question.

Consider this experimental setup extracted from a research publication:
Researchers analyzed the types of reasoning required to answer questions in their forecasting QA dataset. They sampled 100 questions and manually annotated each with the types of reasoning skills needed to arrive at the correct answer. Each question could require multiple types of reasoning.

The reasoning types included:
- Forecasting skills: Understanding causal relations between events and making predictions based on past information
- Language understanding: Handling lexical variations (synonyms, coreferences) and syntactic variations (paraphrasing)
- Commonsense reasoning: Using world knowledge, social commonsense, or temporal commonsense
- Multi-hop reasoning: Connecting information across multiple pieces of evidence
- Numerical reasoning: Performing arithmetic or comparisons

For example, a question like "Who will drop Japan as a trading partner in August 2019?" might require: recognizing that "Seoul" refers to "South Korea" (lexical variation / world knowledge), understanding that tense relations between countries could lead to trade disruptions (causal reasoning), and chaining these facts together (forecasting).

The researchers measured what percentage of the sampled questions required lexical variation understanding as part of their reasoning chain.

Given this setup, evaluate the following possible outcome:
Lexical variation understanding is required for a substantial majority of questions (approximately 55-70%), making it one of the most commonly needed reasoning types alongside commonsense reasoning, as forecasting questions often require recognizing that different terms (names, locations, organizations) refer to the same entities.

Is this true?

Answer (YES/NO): NO